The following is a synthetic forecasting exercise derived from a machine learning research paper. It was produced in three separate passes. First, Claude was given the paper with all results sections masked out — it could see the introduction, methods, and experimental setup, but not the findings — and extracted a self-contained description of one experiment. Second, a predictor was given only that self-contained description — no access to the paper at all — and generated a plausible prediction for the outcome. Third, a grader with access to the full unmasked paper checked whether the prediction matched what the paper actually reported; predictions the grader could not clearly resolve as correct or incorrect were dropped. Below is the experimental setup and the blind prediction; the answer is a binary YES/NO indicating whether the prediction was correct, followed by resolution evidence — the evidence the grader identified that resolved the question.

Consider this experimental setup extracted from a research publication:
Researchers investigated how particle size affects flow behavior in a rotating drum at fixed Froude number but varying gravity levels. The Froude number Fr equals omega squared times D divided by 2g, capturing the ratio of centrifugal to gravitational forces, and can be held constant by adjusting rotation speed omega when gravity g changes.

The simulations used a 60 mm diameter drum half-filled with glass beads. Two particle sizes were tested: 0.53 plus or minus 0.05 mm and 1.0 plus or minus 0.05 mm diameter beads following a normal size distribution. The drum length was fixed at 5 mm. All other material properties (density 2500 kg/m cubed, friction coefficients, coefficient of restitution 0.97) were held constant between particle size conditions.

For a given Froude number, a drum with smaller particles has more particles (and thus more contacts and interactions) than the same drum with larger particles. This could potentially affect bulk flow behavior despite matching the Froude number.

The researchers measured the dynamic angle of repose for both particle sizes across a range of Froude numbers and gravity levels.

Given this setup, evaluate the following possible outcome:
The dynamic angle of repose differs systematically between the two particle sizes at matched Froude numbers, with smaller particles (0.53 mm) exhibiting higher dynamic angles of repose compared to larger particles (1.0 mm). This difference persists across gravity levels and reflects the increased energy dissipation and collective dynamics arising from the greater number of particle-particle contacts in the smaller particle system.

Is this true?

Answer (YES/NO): NO